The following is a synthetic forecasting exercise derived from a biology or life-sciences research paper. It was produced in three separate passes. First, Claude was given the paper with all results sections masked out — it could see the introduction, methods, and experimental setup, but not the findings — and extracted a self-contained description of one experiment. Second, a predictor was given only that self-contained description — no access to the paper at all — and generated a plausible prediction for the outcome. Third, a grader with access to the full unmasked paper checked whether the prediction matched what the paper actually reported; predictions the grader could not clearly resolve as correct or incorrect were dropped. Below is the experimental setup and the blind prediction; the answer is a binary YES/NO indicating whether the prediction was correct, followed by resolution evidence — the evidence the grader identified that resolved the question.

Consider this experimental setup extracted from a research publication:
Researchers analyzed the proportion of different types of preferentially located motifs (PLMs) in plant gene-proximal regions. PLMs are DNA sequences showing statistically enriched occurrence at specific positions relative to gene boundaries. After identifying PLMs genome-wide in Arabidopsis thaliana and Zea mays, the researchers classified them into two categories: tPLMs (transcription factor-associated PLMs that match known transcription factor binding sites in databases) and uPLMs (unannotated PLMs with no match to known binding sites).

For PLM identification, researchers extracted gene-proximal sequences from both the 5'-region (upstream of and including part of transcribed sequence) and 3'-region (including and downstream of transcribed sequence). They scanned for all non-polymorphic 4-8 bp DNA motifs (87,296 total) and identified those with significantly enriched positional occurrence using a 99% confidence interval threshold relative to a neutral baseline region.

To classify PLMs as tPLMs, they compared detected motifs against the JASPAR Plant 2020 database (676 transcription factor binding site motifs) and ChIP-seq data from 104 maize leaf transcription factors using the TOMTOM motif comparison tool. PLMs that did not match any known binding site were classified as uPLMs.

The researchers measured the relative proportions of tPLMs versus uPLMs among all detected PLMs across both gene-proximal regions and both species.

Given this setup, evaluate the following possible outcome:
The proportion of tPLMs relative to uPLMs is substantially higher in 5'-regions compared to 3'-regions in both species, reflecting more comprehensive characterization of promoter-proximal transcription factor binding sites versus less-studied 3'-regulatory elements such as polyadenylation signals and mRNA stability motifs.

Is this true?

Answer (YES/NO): NO